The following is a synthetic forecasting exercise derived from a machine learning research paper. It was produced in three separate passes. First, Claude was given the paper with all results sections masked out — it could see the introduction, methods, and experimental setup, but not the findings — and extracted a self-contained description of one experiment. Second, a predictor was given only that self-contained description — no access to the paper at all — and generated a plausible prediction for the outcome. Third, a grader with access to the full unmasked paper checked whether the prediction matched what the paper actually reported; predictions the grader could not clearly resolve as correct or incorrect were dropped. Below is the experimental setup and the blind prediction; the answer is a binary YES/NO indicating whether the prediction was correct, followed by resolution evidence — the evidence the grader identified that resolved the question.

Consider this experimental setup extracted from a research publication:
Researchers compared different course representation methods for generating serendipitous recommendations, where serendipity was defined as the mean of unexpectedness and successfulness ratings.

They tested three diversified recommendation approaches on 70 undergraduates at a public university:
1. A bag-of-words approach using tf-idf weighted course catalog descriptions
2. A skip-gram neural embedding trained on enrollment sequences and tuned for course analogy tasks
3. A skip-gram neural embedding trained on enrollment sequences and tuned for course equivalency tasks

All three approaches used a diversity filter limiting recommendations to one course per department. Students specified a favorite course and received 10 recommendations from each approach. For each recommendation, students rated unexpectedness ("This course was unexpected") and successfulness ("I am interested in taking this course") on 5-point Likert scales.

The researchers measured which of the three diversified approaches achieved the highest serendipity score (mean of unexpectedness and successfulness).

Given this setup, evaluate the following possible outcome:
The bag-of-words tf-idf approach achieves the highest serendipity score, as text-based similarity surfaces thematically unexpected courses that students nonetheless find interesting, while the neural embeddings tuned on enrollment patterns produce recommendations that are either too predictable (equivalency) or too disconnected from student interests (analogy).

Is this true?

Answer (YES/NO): YES